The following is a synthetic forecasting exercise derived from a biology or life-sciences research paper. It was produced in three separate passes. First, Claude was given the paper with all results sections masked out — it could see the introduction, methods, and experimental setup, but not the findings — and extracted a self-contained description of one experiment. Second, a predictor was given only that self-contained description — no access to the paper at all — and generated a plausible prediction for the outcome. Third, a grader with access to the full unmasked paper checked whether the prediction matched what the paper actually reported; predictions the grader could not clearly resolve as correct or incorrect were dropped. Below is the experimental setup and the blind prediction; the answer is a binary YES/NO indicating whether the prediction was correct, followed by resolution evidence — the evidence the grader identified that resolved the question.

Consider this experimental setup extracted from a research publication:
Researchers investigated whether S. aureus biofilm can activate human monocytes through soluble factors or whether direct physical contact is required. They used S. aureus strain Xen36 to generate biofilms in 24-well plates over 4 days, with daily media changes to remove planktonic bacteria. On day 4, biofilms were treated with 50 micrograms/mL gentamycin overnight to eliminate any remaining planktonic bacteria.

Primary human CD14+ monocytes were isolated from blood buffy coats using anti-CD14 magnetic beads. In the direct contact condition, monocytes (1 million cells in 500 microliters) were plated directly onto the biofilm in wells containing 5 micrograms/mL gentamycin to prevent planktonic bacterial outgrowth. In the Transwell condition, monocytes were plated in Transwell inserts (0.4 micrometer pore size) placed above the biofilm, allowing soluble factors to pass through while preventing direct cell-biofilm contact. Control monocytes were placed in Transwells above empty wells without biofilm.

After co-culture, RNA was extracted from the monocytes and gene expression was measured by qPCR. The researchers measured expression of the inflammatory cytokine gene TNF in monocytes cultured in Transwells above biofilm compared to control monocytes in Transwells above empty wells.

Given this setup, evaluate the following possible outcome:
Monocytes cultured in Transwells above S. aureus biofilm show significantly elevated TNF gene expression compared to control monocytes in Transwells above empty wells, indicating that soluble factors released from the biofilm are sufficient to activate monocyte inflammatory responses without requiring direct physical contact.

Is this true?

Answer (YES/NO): YES